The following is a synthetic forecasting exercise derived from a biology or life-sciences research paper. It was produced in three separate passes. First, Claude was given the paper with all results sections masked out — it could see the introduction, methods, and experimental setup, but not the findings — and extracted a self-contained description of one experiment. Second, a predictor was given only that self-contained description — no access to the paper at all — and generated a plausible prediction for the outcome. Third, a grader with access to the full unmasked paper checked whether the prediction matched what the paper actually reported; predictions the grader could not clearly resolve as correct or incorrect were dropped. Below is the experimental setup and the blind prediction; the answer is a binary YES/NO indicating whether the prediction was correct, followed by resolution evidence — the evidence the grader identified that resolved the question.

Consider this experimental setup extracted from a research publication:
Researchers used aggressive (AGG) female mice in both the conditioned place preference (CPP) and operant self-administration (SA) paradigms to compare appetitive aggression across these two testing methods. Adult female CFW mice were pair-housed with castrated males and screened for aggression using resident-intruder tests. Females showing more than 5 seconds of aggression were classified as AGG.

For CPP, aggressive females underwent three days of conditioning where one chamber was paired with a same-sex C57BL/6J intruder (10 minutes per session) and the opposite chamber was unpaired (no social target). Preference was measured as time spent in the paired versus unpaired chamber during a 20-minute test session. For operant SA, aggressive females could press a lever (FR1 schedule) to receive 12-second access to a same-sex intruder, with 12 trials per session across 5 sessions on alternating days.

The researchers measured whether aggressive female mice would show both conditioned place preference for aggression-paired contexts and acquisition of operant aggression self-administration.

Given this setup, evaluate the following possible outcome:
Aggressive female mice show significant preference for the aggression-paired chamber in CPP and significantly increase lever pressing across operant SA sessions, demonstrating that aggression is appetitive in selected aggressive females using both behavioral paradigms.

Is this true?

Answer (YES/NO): NO